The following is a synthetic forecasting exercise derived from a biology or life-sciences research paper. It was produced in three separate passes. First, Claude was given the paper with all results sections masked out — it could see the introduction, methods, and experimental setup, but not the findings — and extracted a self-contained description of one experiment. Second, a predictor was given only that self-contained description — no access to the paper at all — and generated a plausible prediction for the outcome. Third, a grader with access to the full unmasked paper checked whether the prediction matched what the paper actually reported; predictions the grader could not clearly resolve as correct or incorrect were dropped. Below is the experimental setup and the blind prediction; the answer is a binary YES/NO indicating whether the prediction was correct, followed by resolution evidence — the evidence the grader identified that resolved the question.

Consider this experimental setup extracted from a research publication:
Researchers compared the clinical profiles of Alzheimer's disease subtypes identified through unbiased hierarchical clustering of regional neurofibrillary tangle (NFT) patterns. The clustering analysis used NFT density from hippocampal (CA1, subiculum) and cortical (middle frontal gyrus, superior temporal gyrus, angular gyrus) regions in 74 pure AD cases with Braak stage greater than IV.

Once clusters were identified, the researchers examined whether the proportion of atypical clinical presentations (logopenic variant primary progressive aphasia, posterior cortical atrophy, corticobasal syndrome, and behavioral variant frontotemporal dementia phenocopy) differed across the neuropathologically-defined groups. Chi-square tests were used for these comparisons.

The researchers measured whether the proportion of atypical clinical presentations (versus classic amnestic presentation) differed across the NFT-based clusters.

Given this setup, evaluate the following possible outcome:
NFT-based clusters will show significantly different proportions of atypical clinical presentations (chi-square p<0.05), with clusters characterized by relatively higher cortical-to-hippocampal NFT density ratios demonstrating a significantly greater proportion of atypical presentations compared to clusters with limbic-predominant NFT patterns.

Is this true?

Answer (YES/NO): NO